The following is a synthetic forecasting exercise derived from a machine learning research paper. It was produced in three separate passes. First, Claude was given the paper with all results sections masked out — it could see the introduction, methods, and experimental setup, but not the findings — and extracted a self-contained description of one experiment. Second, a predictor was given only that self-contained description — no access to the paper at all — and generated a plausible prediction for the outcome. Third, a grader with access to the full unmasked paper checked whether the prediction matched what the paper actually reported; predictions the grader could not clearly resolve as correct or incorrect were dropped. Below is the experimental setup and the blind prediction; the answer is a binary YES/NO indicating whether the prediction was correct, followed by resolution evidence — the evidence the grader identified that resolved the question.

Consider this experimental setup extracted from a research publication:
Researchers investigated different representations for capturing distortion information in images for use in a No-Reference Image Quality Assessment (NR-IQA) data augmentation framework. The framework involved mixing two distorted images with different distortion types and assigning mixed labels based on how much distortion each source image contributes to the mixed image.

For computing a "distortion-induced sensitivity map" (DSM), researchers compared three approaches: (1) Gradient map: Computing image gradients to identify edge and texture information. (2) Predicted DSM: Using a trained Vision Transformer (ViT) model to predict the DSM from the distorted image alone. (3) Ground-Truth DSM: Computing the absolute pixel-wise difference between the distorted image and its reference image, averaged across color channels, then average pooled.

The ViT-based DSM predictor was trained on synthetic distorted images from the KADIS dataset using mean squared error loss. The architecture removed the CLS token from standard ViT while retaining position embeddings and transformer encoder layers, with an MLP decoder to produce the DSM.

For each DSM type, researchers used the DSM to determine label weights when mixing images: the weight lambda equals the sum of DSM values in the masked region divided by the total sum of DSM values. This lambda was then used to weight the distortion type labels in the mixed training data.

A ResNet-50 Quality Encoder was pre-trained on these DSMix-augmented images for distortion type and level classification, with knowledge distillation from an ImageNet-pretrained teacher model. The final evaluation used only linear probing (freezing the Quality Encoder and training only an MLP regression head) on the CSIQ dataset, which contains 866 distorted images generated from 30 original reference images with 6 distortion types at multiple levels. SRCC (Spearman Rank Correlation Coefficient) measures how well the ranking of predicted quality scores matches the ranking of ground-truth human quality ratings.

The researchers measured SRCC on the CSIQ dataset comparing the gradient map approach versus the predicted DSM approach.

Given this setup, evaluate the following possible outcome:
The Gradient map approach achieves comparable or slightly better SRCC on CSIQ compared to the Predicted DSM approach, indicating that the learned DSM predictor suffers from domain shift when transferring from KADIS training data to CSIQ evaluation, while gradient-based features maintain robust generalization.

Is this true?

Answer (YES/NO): NO